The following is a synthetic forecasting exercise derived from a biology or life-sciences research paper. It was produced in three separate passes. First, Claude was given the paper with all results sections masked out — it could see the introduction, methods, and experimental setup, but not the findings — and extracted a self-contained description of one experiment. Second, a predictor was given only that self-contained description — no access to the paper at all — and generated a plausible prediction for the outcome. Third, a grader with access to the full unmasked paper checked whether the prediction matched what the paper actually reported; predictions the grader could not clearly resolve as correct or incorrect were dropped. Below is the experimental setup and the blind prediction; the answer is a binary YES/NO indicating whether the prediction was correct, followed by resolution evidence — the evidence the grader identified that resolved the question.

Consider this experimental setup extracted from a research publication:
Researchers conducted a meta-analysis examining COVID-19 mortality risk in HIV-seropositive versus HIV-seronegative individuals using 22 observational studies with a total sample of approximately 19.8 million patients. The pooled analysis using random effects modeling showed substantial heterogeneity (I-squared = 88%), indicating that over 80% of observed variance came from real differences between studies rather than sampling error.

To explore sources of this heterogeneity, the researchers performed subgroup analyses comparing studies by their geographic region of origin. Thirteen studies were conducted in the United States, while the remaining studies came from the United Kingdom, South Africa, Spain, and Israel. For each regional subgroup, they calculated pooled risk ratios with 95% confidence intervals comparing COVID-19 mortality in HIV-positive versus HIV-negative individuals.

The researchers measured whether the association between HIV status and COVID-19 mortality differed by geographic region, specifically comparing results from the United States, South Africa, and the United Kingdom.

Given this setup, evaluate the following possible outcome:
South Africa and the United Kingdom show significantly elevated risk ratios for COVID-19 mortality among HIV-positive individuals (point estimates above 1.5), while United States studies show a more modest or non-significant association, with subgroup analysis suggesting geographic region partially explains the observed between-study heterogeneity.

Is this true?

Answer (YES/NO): NO